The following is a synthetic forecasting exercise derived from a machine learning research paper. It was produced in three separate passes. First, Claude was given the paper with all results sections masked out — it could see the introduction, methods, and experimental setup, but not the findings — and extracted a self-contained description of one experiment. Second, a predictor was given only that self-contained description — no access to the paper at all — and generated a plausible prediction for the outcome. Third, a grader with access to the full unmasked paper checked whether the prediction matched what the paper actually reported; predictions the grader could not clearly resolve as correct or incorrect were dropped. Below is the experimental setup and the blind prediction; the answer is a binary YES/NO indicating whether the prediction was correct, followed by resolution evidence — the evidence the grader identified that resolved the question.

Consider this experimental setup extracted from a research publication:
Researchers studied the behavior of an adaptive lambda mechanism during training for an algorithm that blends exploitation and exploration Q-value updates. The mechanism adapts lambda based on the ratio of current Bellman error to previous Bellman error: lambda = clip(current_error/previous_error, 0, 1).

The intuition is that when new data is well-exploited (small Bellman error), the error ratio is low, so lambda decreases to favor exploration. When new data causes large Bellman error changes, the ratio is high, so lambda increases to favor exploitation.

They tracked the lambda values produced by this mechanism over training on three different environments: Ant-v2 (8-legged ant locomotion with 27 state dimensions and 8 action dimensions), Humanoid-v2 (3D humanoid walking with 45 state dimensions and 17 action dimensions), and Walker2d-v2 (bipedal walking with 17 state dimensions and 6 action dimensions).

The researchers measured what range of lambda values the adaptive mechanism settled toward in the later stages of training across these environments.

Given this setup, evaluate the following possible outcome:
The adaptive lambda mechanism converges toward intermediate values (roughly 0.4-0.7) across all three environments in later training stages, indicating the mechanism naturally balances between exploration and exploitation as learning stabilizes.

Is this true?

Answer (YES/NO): YES